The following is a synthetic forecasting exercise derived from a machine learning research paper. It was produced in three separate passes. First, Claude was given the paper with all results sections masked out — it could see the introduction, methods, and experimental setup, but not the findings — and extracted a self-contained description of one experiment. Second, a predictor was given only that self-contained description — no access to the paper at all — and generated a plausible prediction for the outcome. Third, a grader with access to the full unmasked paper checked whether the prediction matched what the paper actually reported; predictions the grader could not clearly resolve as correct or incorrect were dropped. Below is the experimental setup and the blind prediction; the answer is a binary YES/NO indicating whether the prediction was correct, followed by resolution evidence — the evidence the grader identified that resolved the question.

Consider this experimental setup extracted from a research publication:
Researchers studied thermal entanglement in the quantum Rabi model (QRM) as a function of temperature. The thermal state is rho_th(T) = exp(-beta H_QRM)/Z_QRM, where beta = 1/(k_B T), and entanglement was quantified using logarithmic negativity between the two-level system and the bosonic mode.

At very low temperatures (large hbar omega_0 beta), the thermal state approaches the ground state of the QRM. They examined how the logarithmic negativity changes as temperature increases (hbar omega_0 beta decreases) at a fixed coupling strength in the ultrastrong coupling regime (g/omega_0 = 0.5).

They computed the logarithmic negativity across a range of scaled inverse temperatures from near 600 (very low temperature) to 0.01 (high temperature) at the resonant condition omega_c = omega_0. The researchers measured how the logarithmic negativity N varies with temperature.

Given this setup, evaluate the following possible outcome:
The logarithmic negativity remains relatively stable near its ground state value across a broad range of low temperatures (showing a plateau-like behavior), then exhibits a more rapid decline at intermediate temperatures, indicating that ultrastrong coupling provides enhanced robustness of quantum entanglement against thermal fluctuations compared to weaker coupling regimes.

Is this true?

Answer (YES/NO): NO